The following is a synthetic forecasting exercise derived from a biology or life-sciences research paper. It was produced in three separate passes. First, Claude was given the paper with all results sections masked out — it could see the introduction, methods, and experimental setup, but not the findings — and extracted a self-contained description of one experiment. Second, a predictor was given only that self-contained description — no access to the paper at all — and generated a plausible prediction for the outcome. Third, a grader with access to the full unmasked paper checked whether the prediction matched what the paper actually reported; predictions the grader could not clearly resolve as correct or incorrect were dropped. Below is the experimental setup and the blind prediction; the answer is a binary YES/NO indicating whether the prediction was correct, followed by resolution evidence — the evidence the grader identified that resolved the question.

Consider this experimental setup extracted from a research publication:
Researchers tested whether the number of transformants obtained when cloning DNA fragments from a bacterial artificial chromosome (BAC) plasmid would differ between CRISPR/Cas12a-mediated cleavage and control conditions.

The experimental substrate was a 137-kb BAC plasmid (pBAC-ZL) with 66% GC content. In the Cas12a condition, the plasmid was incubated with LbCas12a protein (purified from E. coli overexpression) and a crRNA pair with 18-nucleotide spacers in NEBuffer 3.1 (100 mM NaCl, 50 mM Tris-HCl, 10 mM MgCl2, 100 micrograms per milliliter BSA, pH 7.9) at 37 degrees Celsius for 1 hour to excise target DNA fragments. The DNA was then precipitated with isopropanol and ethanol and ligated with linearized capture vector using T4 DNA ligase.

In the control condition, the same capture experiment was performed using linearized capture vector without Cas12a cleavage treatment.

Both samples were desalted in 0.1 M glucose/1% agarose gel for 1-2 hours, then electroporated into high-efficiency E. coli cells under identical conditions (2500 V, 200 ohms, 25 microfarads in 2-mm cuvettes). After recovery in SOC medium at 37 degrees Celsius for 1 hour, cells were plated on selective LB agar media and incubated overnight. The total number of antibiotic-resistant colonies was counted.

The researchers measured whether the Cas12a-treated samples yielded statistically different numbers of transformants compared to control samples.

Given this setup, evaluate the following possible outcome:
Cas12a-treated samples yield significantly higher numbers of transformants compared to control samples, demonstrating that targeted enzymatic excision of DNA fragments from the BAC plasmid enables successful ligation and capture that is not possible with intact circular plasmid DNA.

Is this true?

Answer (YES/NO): NO